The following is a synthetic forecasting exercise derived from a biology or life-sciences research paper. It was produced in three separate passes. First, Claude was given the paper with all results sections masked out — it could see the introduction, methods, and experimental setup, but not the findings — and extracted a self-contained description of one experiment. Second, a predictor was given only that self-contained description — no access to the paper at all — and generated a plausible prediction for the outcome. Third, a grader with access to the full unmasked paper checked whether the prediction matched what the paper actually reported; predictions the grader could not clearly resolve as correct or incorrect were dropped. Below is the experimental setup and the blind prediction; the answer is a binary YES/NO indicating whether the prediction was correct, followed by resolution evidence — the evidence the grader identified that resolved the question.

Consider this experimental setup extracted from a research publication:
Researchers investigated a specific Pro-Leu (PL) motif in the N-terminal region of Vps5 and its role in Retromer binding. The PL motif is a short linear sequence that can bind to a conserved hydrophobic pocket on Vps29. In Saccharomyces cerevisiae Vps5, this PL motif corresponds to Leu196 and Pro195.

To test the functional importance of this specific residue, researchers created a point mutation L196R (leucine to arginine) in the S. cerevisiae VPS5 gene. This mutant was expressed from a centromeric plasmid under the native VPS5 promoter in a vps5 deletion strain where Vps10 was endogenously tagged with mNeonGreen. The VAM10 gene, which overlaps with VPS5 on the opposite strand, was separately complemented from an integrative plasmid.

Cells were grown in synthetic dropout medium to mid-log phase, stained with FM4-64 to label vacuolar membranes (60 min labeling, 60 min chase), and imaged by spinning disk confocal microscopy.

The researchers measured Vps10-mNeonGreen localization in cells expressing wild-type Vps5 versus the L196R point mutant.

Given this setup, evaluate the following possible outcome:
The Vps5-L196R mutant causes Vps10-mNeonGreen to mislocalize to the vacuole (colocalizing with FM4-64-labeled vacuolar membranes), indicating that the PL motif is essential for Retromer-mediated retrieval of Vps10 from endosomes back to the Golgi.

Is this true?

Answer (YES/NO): NO